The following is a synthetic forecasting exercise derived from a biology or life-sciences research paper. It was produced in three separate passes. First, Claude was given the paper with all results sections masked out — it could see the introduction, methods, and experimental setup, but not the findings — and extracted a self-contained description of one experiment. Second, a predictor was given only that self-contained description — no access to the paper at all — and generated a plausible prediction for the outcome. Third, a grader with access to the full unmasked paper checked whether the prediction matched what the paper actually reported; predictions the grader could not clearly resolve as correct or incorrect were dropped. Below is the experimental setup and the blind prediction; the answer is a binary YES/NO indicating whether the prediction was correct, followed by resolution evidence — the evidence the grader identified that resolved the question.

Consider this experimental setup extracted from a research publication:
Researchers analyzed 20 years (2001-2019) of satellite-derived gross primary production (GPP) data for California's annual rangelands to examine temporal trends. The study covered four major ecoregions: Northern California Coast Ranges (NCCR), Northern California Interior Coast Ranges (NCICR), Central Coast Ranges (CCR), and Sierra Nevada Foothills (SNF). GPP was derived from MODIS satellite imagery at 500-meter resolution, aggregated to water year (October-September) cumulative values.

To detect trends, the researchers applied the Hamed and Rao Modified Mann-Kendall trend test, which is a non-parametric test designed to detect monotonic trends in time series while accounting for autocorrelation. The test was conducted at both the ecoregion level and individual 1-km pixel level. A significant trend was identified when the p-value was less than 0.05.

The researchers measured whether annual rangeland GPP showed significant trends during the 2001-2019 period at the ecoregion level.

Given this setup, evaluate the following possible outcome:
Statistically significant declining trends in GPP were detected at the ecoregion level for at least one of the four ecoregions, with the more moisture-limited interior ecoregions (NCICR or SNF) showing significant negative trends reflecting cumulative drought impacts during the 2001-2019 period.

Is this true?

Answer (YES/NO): NO